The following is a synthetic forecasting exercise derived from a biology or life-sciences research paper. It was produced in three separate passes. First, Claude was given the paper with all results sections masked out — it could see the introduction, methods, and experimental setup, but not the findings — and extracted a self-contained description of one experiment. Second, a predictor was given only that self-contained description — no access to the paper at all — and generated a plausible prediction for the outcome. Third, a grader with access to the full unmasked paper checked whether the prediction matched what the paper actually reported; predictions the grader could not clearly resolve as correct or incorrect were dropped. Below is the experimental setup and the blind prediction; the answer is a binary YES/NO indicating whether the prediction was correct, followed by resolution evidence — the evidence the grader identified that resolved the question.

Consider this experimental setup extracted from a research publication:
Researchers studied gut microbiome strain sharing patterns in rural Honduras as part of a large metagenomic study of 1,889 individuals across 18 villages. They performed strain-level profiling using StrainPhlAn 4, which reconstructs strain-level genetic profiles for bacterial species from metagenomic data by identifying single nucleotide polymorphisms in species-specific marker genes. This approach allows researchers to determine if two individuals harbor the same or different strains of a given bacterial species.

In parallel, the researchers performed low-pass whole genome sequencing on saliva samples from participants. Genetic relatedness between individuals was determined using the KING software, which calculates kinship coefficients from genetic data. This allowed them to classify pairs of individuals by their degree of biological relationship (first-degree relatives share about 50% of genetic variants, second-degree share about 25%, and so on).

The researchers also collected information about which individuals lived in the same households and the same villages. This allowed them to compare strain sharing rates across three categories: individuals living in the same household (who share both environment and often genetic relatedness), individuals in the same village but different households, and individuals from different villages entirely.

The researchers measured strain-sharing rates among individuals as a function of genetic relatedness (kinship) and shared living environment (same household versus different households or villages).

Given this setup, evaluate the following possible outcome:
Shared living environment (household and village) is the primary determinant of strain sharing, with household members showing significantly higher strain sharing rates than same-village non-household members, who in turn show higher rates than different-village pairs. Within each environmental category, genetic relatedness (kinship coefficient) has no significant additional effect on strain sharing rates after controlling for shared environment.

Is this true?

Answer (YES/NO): NO